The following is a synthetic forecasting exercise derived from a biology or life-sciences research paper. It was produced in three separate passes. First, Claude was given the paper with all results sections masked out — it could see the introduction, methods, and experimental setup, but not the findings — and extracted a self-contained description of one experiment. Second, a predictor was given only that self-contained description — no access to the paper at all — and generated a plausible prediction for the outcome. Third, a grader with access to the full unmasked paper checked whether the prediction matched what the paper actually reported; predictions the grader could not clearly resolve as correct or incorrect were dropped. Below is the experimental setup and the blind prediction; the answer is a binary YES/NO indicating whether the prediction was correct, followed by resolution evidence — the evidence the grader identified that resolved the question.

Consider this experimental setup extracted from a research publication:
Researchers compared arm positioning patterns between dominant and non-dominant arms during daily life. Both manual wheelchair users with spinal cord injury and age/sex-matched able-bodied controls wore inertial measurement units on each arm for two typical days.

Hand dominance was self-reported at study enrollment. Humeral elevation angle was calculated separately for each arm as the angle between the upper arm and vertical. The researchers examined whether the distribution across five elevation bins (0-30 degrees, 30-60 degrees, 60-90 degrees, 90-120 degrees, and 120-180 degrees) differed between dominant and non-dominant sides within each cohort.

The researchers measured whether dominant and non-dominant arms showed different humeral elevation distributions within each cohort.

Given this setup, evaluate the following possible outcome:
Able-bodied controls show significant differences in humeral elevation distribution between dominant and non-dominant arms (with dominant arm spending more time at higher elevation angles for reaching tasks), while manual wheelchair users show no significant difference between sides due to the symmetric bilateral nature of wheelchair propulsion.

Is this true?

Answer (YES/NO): NO